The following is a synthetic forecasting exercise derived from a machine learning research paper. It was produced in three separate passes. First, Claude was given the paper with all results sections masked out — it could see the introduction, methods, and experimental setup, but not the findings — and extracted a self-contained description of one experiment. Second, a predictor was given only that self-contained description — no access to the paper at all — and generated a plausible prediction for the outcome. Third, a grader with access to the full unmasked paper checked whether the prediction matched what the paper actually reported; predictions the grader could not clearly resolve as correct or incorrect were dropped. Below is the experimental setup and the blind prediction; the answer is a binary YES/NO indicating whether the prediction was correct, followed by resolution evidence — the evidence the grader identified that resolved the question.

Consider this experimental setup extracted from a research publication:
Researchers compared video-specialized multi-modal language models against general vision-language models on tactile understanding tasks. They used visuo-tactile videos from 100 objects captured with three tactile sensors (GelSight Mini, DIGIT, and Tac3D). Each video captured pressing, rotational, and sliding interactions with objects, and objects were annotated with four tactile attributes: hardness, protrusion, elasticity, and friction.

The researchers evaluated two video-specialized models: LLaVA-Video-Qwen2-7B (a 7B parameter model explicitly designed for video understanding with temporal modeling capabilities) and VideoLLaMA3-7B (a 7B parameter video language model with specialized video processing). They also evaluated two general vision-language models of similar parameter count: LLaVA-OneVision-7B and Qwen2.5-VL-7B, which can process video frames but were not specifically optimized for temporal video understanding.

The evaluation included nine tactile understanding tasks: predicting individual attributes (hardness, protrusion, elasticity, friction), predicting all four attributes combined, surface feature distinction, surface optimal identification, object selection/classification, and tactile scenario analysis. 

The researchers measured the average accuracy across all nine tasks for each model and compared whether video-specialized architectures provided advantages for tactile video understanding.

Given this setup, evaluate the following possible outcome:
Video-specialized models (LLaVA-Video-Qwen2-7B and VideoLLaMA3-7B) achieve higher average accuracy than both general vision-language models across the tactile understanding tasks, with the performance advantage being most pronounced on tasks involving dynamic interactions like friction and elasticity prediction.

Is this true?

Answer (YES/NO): NO